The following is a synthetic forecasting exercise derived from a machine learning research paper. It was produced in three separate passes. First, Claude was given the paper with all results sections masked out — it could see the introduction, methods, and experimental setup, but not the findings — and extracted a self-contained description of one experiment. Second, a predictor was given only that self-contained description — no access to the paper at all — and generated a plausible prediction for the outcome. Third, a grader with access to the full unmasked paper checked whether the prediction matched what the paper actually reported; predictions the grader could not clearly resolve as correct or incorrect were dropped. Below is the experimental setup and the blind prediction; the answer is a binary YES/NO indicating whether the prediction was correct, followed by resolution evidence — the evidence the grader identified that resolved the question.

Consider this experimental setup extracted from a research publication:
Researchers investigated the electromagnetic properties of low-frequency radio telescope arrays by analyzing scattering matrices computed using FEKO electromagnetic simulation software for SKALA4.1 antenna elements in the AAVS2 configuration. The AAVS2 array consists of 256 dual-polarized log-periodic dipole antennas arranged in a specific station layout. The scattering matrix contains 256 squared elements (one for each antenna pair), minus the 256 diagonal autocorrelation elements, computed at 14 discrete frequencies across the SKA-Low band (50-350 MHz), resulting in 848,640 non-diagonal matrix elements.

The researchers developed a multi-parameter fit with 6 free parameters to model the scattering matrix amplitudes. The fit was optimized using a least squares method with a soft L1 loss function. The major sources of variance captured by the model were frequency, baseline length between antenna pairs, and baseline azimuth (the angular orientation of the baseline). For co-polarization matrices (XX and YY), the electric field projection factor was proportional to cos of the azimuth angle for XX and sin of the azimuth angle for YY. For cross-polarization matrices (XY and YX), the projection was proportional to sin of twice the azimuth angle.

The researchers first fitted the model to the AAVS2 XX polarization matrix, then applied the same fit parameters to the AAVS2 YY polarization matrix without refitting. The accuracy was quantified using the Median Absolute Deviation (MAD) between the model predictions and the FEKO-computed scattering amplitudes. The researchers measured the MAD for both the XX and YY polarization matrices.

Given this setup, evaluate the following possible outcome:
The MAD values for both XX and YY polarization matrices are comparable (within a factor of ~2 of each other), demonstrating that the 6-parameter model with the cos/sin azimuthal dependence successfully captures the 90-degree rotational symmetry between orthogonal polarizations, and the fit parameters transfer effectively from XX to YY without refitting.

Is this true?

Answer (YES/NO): YES